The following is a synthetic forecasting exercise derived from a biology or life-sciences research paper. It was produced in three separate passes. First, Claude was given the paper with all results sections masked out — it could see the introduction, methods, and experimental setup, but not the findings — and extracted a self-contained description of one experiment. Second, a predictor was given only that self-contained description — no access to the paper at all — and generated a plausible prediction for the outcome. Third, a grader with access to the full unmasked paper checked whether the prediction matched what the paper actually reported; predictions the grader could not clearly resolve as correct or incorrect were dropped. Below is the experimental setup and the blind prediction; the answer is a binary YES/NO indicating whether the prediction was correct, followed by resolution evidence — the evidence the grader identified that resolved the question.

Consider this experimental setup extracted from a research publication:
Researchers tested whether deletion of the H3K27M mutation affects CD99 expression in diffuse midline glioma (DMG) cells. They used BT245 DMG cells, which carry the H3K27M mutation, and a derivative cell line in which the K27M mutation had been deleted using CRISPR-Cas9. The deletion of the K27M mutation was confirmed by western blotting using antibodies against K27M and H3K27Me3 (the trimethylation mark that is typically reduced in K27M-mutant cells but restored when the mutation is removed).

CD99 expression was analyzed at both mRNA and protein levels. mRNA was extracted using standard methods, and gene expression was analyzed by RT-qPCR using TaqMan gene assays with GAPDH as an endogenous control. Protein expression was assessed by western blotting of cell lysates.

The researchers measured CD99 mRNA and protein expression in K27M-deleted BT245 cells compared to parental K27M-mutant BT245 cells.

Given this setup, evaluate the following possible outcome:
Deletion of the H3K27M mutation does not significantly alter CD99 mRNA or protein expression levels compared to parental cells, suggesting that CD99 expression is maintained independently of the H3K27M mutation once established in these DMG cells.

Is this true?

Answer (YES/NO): NO